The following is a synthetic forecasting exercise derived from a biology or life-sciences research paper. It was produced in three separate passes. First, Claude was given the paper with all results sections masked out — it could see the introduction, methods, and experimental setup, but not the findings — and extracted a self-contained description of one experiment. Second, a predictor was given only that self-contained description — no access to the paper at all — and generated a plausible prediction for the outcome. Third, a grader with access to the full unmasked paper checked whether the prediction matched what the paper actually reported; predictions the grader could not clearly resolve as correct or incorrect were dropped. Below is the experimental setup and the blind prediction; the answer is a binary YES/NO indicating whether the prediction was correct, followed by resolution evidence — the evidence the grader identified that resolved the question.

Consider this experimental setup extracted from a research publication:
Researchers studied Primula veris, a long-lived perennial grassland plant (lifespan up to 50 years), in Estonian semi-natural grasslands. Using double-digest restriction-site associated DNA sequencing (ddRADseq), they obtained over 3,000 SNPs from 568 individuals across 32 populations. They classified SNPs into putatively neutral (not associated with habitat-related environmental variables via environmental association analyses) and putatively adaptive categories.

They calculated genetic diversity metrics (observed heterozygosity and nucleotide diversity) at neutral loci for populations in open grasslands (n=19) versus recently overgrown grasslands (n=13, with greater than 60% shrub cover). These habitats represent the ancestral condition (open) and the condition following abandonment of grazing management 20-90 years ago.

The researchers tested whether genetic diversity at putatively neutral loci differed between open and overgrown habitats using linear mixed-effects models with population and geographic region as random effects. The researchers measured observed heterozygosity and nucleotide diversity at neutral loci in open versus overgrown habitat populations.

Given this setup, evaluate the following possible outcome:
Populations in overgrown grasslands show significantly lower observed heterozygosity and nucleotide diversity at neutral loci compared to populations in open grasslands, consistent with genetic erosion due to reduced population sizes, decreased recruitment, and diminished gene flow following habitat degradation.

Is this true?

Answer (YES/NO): NO